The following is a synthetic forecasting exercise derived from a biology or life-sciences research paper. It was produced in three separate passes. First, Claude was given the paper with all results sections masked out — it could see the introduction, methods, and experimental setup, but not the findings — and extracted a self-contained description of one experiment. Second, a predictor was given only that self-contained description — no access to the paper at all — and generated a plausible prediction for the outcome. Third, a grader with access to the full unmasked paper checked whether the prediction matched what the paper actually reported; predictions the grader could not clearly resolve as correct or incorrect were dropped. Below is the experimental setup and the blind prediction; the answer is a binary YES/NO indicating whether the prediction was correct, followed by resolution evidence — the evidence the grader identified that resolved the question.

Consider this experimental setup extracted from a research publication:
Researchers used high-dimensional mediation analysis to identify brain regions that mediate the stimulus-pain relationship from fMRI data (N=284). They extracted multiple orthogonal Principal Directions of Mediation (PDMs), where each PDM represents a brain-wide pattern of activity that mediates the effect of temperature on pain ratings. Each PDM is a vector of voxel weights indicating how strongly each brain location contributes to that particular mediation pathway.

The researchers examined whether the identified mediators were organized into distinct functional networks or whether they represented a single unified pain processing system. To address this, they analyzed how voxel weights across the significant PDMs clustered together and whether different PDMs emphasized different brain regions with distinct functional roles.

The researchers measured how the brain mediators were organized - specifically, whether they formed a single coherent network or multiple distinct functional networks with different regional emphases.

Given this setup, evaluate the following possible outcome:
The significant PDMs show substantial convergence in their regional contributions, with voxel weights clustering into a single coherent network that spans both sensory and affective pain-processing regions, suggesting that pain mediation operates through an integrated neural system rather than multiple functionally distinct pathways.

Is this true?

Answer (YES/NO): NO